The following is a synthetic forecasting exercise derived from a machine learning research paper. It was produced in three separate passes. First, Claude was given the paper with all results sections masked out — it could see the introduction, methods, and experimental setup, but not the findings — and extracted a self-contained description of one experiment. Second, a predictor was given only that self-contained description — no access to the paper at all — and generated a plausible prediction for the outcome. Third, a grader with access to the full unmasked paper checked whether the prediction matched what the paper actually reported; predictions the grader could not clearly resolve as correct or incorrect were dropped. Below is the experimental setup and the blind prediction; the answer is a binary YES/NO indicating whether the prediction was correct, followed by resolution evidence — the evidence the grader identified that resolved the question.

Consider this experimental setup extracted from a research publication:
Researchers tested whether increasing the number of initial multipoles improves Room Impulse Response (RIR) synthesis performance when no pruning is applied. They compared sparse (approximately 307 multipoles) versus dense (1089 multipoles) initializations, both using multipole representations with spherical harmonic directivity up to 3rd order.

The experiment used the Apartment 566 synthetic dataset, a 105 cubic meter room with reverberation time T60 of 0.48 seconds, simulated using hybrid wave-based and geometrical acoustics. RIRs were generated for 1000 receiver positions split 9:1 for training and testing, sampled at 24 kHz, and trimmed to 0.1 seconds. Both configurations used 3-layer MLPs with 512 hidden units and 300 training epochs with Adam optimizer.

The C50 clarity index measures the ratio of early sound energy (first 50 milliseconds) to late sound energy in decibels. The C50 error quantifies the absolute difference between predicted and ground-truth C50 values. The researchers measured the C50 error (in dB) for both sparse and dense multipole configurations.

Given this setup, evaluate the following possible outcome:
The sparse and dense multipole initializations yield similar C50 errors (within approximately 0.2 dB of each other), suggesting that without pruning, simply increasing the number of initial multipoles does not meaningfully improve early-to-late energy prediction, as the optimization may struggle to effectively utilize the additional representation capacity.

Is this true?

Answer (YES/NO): YES